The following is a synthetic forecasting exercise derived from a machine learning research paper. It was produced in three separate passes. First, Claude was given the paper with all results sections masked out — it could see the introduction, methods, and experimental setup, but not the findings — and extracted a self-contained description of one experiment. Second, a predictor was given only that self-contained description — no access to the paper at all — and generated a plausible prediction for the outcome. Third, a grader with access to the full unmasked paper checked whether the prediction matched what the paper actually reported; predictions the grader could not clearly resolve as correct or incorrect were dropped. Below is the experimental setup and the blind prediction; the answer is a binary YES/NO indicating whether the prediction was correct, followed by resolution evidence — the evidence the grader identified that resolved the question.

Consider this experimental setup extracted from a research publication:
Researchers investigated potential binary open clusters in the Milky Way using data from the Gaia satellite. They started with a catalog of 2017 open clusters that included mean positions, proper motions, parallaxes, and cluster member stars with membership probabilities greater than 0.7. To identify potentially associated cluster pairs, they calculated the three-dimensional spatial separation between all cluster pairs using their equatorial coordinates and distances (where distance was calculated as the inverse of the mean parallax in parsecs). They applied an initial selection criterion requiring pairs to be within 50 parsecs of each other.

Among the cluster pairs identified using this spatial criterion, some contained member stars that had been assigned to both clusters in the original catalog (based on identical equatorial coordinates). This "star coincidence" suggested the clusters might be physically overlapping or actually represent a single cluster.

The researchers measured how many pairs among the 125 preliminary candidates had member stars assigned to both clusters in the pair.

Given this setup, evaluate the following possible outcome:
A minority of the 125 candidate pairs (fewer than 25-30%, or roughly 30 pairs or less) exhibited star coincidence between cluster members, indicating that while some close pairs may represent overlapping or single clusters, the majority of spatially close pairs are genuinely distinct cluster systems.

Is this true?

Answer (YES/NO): YES